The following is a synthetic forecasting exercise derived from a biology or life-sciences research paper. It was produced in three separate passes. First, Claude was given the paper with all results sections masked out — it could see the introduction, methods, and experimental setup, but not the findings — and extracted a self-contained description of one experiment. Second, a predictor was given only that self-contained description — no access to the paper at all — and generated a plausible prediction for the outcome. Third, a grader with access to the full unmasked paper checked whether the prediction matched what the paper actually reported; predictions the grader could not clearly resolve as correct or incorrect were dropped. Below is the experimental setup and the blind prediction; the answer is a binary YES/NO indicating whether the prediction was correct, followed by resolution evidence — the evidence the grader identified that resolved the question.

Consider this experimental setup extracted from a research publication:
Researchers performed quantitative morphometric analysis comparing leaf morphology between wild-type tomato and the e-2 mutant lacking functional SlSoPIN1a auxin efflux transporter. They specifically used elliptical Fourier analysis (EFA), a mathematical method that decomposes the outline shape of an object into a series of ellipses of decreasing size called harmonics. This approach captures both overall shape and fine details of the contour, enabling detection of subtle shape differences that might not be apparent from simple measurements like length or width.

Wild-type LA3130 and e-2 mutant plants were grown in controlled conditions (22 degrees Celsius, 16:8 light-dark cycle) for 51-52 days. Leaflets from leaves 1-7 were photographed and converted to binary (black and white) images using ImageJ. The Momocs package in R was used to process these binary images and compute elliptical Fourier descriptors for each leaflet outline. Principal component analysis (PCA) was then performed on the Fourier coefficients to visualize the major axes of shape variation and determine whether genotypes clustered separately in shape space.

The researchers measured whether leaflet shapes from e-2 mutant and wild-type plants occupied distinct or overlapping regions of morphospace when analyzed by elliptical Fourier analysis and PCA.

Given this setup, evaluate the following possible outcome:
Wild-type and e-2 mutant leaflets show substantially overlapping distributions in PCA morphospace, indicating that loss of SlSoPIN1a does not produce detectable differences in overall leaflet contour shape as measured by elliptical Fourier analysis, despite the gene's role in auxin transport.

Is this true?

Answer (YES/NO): NO